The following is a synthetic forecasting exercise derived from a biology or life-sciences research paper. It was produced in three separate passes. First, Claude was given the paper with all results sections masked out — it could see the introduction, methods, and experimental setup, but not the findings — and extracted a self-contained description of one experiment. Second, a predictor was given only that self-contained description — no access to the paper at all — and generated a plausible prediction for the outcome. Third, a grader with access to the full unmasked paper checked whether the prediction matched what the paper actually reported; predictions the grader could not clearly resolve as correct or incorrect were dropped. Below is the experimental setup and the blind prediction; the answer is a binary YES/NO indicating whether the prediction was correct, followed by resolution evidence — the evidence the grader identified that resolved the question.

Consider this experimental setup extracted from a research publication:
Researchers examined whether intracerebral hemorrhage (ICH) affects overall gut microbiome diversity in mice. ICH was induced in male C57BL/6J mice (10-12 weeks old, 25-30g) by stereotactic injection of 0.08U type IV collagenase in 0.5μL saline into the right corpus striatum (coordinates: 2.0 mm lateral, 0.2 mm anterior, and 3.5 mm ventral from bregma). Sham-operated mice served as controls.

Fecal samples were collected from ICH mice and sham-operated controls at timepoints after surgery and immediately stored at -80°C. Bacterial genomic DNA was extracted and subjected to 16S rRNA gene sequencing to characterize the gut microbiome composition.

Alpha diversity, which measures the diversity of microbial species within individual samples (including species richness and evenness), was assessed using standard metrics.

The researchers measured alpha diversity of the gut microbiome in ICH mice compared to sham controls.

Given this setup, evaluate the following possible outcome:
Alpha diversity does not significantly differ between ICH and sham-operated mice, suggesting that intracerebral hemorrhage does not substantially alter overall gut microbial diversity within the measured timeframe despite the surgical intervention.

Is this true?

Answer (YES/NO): NO